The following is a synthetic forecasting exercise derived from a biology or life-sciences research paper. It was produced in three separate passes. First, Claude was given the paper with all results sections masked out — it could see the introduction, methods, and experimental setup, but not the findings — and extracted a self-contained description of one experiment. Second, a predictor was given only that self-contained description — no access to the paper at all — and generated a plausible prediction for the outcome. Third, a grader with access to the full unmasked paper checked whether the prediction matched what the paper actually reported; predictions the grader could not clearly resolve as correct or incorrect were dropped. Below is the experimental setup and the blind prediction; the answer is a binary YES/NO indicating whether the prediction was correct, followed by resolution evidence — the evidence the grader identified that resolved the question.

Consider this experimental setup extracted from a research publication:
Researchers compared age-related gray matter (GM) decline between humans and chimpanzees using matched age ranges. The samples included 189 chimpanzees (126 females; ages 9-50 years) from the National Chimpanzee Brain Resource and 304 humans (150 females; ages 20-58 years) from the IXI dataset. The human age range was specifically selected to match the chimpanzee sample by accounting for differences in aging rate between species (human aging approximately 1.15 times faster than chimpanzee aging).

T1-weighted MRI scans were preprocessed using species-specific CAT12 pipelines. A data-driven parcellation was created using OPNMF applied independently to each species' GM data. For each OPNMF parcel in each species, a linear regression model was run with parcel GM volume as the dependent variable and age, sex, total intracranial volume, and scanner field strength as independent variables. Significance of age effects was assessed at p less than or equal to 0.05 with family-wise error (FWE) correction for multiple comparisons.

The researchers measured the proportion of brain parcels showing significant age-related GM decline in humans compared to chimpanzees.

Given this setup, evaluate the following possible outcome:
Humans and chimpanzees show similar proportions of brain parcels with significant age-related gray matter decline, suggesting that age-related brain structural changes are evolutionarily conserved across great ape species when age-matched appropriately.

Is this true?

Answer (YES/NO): NO